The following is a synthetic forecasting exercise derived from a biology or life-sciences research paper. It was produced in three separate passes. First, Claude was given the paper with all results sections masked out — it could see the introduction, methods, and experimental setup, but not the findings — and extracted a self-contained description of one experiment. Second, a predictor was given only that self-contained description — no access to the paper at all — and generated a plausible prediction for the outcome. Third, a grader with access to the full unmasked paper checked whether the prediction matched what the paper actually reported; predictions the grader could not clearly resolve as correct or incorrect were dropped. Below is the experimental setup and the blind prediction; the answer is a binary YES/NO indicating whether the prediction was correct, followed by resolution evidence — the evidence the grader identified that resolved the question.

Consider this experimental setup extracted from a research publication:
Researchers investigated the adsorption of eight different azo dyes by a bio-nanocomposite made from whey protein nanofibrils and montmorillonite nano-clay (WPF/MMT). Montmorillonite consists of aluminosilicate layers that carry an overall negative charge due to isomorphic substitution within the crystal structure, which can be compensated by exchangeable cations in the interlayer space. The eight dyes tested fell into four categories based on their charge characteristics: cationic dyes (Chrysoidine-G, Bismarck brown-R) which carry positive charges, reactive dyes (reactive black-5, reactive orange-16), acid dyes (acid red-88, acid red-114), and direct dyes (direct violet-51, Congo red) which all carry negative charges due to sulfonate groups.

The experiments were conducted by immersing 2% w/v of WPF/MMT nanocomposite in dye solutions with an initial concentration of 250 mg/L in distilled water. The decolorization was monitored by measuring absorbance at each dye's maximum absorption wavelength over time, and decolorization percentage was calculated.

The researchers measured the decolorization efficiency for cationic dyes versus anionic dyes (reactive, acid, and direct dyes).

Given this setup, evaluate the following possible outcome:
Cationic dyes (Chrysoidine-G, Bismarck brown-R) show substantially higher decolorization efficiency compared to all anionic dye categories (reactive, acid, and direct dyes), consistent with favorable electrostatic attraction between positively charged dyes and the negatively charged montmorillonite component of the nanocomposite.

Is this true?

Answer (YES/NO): NO